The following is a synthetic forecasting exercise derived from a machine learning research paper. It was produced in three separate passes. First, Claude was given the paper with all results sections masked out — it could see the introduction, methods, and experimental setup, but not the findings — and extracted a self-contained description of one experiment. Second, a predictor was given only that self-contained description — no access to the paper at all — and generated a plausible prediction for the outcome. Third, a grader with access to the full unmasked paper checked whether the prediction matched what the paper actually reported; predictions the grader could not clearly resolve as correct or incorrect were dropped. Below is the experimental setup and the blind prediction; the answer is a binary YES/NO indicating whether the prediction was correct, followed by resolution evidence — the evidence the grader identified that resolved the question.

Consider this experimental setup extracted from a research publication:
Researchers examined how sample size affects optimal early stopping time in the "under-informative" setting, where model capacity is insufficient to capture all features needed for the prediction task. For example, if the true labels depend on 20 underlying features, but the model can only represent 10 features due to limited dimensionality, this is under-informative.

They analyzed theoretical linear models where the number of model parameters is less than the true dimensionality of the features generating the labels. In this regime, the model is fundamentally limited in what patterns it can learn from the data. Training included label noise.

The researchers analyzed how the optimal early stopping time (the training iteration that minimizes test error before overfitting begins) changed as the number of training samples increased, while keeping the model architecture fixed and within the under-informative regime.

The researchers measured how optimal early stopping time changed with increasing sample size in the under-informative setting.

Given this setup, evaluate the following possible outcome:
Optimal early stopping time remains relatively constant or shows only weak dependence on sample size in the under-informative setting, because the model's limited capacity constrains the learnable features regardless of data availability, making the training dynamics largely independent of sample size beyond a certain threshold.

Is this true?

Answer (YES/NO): NO